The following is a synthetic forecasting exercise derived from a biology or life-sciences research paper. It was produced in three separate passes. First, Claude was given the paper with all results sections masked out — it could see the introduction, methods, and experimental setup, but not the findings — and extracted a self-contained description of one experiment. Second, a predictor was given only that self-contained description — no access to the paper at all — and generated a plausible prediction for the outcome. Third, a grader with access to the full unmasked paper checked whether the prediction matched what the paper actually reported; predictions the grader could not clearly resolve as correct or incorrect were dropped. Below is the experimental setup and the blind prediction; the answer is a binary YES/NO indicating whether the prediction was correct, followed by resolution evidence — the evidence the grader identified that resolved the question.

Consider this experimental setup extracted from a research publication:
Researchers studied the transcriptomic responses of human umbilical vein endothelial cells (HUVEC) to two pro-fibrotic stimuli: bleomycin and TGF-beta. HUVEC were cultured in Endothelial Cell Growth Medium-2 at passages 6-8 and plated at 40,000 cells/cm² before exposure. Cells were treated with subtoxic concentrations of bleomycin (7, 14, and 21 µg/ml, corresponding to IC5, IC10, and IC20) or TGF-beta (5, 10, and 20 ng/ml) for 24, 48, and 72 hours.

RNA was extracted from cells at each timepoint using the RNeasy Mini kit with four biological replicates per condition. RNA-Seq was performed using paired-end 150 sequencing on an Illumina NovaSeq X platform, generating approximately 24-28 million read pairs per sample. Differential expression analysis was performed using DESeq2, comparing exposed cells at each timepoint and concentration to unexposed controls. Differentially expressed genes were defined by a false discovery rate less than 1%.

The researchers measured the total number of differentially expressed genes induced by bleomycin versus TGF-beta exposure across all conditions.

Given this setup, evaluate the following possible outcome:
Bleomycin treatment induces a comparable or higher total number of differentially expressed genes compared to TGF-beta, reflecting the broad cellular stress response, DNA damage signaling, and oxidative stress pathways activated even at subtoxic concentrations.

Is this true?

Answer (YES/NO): YES